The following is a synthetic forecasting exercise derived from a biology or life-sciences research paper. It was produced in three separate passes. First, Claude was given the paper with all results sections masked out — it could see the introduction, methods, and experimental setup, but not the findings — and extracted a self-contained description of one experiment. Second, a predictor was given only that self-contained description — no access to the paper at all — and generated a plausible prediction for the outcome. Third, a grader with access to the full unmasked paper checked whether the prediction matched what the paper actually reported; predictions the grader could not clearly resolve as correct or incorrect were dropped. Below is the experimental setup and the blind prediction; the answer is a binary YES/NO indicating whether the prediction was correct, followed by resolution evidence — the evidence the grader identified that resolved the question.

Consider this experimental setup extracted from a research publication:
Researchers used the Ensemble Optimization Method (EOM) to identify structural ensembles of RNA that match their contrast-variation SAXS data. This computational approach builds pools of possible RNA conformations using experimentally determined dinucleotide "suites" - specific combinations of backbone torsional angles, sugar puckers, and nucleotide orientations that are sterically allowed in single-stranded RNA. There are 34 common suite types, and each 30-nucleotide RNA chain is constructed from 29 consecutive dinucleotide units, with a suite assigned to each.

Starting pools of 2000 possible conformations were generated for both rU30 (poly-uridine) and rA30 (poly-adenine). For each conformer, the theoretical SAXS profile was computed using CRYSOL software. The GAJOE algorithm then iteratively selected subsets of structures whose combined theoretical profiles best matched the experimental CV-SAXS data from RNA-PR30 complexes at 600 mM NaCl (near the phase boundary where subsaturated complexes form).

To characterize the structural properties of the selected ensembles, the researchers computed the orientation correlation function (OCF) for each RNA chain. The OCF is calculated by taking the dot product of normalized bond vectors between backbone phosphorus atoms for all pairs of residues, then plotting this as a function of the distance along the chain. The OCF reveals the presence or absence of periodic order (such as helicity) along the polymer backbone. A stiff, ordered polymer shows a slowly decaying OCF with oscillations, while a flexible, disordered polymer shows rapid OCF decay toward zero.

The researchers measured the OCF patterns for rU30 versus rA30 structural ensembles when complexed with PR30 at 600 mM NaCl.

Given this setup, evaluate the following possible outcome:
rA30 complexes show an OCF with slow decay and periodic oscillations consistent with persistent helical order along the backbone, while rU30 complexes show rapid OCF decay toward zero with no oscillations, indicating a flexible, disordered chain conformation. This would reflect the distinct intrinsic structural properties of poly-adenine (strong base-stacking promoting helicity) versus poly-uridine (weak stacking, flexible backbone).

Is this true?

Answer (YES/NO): NO